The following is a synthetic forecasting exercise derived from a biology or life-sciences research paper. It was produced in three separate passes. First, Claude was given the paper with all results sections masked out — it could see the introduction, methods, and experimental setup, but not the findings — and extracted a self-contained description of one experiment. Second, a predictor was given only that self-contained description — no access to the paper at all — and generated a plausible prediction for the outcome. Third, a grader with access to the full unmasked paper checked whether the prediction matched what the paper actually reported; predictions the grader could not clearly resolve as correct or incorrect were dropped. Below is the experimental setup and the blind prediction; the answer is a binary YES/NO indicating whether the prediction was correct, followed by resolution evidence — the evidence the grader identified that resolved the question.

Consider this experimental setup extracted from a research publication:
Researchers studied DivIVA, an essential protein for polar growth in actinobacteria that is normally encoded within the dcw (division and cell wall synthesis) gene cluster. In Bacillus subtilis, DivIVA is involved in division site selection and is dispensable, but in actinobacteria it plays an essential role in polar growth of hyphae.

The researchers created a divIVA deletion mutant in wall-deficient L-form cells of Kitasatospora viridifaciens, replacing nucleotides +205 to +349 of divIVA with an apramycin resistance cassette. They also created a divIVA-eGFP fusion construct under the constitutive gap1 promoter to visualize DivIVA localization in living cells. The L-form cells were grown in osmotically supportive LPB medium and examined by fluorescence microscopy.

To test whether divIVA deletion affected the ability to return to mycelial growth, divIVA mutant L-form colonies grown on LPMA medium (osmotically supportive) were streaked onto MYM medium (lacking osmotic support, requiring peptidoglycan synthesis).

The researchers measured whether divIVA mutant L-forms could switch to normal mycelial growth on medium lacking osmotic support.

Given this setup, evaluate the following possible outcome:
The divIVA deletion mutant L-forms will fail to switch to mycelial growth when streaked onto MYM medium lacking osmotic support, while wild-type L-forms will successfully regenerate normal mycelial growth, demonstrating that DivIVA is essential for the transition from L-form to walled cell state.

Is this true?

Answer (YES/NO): YES